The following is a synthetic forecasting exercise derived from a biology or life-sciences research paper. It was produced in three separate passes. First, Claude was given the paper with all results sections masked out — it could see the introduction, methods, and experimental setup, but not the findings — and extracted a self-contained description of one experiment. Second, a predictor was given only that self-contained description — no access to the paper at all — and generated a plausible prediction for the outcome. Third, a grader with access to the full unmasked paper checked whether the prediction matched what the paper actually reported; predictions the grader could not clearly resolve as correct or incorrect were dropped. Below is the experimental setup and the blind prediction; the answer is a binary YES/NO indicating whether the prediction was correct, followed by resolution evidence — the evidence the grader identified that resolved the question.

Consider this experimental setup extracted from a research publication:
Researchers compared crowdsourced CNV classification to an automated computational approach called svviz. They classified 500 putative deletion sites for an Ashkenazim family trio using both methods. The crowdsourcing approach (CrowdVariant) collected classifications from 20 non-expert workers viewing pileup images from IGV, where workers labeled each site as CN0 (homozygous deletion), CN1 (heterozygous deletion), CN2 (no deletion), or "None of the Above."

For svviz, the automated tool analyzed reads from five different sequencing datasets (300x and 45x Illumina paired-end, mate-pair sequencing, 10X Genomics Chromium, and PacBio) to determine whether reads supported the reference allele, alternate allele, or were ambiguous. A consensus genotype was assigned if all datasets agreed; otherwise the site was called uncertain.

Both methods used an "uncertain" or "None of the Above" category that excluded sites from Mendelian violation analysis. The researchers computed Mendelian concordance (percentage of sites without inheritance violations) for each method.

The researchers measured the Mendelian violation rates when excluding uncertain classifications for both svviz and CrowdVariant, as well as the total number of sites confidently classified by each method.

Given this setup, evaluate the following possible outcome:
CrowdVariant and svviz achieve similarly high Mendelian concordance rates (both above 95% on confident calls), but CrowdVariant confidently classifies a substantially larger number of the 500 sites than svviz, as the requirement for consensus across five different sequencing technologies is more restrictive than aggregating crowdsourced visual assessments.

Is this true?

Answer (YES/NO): NO